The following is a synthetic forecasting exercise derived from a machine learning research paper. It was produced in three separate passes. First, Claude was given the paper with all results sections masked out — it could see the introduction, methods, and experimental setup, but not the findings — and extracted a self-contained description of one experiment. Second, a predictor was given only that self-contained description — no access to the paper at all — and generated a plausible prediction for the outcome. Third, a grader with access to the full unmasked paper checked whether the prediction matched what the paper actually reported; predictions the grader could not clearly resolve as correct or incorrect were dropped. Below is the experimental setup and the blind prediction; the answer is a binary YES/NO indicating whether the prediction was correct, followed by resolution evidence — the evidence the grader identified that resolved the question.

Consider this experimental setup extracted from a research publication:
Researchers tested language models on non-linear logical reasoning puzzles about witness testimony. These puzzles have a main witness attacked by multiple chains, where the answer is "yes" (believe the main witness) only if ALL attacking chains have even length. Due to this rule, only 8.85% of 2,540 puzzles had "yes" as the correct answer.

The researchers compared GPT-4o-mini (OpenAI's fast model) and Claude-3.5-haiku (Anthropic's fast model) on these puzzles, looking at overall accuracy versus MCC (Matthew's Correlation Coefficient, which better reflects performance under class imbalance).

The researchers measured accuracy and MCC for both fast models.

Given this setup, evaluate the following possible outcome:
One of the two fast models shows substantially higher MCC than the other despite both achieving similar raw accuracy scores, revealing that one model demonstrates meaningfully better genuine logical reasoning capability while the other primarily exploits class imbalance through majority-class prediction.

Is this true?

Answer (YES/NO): NO